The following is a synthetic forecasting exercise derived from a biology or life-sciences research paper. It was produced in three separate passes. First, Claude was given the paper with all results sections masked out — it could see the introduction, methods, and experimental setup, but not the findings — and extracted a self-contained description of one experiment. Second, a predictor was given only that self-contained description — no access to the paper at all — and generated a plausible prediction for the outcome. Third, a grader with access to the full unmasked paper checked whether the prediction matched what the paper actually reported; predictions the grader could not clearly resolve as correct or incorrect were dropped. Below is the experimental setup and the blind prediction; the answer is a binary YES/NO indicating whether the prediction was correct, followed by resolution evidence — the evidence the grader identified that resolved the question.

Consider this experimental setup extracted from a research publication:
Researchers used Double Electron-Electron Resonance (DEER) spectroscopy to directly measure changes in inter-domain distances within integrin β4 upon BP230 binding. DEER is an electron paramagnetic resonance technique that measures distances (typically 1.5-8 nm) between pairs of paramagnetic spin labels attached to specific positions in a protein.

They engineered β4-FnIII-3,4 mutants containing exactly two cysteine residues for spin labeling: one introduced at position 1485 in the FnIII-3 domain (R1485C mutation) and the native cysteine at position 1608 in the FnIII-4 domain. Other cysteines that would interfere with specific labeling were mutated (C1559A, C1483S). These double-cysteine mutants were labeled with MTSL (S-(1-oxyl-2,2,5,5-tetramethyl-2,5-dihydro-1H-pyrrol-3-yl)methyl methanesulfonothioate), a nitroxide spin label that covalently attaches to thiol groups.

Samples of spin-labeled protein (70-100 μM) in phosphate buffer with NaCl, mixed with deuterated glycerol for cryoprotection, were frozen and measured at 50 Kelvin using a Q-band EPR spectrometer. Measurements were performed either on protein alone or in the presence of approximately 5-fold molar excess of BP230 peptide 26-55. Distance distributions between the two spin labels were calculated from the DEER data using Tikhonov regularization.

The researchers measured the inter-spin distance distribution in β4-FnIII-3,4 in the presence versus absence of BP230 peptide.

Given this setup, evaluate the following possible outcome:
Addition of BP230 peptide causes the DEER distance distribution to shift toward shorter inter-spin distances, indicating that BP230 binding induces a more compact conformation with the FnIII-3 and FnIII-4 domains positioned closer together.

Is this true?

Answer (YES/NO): YES